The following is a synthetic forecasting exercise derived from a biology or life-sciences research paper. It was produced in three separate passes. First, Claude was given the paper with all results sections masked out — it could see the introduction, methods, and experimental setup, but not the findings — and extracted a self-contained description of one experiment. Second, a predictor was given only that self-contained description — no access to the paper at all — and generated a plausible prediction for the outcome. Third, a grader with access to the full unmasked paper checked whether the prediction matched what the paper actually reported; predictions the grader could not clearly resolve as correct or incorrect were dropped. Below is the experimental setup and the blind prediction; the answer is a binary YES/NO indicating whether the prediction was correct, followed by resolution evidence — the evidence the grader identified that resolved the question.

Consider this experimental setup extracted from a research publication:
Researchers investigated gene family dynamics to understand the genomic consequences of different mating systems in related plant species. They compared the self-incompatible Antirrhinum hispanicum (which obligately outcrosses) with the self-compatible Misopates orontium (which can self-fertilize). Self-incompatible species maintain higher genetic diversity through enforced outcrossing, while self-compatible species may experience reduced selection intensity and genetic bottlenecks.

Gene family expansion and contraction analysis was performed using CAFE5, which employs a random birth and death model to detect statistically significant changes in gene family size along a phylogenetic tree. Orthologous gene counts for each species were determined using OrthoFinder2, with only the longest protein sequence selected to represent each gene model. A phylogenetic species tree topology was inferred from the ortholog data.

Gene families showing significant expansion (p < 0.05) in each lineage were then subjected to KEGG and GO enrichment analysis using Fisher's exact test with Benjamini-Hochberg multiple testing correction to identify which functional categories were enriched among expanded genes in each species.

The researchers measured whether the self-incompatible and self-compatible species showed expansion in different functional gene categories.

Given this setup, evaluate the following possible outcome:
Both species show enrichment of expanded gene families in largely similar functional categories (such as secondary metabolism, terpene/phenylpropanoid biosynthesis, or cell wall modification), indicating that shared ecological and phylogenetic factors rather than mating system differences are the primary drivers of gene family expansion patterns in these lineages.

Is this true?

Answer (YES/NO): NO